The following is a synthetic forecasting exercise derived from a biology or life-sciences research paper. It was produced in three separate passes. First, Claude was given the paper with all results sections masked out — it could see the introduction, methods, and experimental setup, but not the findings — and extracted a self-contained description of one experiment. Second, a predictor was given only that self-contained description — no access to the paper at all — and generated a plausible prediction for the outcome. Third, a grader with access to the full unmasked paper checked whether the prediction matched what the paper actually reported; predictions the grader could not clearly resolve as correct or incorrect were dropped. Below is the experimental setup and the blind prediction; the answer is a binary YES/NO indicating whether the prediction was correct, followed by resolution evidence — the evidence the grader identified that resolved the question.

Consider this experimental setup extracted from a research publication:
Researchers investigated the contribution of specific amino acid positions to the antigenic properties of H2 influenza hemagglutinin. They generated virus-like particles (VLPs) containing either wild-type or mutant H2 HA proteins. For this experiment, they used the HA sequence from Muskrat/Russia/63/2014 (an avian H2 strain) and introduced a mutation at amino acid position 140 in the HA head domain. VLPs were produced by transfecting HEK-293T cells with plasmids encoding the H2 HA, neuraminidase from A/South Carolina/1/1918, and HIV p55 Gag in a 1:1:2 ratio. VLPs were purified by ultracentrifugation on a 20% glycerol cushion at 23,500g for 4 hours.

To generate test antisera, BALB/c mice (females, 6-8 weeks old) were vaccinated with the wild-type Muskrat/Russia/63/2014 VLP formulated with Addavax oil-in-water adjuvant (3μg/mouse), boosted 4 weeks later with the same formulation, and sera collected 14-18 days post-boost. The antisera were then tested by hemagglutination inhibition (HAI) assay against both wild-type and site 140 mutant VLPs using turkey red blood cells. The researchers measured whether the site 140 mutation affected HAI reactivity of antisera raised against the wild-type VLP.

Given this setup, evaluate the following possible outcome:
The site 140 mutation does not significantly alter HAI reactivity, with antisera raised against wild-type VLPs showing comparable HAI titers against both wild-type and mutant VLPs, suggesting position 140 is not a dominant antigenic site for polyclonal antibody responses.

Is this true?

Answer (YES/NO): NO